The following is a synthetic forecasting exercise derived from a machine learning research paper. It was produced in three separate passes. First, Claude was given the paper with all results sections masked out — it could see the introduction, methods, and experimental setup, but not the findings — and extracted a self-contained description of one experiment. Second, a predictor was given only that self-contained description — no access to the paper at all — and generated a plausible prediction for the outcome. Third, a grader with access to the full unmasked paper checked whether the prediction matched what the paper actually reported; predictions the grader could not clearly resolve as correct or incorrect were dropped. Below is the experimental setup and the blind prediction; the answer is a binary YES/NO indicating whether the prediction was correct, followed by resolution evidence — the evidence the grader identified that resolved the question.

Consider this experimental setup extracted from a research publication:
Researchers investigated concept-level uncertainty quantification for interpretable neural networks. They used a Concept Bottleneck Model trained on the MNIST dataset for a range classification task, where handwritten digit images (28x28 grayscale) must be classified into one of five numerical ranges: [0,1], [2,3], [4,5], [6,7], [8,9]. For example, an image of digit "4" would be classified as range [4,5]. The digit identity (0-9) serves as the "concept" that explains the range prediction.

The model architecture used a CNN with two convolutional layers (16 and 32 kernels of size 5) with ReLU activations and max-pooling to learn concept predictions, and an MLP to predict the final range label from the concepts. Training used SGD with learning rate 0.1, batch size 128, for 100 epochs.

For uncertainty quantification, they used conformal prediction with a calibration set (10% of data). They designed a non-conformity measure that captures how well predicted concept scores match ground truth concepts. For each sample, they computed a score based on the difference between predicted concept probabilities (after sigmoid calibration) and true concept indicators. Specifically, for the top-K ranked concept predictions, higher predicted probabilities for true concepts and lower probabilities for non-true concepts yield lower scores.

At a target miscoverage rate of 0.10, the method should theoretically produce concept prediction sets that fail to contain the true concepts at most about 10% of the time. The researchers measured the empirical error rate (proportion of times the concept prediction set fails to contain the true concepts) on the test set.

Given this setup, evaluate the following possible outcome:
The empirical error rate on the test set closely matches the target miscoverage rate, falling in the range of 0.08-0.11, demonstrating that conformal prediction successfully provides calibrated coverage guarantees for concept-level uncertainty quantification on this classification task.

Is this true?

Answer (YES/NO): YES